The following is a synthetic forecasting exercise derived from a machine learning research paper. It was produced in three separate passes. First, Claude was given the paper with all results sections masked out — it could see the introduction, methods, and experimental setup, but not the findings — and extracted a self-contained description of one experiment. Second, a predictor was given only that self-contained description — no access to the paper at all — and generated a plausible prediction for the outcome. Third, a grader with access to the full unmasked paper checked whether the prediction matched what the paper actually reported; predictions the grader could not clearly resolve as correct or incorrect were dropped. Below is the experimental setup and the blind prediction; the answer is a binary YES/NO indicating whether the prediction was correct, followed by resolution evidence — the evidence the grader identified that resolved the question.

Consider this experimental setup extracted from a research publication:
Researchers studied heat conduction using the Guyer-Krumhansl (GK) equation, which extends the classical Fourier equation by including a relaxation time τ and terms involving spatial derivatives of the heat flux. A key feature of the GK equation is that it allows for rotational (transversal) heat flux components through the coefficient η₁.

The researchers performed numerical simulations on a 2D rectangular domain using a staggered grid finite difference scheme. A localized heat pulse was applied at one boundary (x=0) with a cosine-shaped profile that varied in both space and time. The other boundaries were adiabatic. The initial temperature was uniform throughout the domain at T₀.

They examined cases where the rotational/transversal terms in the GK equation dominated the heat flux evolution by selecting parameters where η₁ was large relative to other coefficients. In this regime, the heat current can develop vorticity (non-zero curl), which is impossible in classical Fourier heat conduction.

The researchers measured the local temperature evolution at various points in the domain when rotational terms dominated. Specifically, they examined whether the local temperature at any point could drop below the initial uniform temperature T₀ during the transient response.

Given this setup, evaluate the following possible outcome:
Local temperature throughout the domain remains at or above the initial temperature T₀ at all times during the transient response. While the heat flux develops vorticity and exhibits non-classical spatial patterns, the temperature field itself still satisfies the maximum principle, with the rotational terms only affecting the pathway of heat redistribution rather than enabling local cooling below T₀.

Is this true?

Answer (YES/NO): NO